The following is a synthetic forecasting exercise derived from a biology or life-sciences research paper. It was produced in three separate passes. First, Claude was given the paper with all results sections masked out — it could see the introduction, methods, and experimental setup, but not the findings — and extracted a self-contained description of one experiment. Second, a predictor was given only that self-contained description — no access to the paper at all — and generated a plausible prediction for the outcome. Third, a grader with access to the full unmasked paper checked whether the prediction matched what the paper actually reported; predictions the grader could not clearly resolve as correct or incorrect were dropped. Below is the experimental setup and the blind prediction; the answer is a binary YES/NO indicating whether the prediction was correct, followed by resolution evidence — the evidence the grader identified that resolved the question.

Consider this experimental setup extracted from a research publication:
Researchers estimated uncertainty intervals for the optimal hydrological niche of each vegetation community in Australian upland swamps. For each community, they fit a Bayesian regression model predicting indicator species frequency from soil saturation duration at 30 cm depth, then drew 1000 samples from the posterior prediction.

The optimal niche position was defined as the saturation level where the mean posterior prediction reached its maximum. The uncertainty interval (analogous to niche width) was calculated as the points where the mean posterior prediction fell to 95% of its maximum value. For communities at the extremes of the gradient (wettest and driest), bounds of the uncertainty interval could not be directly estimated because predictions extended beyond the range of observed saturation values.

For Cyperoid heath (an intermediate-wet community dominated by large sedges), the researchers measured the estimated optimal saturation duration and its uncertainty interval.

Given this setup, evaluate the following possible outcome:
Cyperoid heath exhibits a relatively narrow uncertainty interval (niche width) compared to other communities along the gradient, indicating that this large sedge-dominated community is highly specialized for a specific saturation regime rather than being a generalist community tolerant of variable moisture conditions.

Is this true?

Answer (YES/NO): NO